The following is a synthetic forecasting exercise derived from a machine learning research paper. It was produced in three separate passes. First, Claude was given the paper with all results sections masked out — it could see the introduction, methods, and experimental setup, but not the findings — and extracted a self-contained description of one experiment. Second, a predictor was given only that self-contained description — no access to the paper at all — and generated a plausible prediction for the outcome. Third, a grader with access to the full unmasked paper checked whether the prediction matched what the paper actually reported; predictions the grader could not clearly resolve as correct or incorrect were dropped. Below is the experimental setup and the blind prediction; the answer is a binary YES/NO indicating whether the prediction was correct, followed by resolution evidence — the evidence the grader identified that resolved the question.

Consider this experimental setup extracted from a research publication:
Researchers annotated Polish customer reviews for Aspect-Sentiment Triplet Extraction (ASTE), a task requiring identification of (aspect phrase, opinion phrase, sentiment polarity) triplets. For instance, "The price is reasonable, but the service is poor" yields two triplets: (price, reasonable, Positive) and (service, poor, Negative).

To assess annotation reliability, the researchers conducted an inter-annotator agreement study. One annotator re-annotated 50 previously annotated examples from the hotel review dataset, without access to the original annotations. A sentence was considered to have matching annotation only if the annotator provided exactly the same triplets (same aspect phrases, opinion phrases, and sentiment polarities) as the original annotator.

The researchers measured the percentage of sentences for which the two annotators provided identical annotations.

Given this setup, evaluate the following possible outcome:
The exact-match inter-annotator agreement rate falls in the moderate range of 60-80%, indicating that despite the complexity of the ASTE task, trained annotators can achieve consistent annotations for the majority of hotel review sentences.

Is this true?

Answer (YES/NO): YES